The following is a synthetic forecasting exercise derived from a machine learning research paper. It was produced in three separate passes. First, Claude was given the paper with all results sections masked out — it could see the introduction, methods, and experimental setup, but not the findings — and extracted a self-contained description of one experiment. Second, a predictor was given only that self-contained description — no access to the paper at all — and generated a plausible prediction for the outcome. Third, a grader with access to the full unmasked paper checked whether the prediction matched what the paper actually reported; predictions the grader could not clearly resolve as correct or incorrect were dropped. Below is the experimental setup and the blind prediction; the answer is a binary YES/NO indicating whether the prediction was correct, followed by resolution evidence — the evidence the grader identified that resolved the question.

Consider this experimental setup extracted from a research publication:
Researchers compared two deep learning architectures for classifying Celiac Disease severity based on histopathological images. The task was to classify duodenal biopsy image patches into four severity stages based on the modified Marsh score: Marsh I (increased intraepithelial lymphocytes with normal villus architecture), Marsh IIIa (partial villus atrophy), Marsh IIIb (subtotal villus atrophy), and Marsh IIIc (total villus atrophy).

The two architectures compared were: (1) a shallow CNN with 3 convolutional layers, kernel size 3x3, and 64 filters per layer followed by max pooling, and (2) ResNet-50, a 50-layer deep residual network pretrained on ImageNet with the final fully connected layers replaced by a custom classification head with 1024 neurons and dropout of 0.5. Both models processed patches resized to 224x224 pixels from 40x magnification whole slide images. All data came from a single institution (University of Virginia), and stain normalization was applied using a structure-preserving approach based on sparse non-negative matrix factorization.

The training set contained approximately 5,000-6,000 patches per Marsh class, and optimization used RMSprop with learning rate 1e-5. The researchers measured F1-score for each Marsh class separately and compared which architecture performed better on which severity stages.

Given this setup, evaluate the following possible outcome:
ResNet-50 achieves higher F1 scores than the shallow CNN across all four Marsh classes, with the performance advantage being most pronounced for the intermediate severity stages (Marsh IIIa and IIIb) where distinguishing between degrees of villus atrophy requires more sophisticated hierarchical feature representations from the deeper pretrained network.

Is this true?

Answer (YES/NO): NO